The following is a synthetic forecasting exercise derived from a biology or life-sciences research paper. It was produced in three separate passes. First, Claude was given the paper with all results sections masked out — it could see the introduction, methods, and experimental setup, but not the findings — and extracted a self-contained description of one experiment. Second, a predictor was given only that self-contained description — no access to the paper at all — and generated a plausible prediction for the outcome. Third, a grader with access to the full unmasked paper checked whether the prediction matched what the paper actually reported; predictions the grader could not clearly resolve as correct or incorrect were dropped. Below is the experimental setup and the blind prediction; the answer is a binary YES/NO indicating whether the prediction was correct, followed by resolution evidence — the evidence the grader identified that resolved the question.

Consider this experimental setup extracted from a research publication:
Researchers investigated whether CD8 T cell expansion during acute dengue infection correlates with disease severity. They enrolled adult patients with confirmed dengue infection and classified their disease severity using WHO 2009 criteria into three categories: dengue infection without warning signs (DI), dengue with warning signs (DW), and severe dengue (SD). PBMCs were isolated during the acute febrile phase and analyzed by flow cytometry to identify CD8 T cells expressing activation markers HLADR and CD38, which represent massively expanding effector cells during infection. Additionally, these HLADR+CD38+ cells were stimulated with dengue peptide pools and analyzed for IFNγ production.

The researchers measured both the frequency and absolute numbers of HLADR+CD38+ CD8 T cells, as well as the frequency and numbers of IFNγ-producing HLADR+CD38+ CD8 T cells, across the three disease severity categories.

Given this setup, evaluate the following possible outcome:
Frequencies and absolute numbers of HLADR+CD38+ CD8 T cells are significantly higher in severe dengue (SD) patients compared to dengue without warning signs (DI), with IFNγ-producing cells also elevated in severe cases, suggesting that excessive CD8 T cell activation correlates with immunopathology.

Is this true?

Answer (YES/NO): NO